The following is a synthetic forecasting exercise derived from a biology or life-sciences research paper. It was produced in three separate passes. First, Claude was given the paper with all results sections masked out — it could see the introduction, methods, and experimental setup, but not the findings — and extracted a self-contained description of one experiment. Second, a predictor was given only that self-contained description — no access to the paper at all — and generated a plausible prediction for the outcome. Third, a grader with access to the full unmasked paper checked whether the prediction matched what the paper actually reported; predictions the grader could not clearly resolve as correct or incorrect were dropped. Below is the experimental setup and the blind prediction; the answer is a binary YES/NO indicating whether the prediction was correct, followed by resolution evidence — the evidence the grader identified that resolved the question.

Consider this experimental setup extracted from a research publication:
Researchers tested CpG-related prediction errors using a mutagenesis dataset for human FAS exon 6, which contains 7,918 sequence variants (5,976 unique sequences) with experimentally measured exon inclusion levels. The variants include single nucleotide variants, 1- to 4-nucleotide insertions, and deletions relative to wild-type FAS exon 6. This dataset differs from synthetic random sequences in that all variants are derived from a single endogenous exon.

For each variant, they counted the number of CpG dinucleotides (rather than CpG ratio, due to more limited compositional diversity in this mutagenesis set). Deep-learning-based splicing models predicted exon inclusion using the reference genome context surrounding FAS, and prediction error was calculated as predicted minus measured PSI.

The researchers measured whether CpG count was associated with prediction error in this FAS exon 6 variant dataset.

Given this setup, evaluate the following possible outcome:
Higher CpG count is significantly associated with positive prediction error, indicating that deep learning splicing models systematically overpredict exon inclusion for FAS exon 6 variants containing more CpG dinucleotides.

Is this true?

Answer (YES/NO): YES